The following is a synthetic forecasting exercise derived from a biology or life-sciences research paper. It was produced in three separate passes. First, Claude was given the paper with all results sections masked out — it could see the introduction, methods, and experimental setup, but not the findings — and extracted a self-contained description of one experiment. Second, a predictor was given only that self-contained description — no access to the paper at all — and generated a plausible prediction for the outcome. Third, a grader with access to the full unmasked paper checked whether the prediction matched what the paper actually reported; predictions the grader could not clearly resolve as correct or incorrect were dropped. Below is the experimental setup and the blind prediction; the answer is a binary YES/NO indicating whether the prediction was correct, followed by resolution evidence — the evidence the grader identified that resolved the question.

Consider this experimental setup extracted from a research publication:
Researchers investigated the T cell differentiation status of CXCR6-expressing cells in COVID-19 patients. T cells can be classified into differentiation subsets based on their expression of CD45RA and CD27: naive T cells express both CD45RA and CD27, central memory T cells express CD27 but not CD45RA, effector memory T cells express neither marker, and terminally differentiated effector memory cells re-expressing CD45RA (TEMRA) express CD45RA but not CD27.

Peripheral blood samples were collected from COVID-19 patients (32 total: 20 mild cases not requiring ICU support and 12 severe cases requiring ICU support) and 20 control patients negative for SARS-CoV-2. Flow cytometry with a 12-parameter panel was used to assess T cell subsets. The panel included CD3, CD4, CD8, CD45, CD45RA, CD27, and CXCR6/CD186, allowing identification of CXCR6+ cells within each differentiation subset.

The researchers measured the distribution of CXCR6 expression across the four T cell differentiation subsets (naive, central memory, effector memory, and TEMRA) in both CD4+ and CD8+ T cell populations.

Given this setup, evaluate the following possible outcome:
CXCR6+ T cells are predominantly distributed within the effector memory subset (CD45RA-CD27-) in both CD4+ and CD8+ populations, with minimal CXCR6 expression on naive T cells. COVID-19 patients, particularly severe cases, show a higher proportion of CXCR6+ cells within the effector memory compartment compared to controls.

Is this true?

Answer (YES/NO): NO